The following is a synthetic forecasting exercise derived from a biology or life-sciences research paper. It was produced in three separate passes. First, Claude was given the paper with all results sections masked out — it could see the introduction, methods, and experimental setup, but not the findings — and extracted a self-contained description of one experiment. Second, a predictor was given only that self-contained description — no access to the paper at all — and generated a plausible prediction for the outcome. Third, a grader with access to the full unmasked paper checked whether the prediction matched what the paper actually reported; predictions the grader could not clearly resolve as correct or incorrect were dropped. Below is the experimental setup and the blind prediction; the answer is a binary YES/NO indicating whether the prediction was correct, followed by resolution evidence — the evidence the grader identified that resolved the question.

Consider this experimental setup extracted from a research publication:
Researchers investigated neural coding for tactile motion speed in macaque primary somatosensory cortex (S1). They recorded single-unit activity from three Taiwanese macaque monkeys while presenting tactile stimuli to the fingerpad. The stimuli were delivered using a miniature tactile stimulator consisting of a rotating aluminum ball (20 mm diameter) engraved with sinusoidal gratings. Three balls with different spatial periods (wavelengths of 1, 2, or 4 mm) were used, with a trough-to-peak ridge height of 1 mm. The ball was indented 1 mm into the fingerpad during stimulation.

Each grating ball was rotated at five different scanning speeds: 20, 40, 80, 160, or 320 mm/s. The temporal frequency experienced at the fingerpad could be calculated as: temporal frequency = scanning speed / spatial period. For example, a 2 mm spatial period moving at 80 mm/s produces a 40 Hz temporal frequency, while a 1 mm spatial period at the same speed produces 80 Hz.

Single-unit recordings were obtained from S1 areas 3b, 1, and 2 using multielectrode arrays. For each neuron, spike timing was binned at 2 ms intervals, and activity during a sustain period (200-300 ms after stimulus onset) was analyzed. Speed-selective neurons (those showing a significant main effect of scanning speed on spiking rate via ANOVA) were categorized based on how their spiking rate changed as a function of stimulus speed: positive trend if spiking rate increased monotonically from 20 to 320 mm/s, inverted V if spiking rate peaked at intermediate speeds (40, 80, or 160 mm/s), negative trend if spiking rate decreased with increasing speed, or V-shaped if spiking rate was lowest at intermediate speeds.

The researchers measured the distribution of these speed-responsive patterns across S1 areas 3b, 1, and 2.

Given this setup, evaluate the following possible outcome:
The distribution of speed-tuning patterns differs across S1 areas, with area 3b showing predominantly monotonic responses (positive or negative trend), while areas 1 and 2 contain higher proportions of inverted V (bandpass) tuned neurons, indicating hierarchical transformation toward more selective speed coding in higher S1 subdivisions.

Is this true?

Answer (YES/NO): NO